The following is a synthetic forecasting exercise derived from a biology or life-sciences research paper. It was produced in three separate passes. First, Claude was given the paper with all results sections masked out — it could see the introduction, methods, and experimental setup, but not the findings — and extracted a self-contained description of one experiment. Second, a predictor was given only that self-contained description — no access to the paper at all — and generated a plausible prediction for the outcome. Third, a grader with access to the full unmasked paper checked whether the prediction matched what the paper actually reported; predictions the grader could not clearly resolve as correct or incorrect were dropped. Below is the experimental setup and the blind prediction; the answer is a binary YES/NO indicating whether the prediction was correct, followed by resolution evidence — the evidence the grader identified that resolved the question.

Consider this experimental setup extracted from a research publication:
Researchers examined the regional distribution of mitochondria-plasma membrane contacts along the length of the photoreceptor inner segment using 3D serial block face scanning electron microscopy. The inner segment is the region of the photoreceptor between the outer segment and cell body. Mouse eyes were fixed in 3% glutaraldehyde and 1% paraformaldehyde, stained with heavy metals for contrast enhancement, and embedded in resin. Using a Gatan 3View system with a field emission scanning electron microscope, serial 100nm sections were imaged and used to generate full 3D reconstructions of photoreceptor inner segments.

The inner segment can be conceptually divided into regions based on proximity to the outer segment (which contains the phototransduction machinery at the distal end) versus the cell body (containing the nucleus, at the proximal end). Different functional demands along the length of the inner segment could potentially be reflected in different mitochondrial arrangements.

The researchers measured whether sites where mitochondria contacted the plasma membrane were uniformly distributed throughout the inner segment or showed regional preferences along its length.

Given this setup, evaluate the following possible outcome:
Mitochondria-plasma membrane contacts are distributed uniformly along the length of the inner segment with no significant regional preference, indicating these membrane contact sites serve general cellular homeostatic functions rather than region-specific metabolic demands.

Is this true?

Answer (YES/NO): NO